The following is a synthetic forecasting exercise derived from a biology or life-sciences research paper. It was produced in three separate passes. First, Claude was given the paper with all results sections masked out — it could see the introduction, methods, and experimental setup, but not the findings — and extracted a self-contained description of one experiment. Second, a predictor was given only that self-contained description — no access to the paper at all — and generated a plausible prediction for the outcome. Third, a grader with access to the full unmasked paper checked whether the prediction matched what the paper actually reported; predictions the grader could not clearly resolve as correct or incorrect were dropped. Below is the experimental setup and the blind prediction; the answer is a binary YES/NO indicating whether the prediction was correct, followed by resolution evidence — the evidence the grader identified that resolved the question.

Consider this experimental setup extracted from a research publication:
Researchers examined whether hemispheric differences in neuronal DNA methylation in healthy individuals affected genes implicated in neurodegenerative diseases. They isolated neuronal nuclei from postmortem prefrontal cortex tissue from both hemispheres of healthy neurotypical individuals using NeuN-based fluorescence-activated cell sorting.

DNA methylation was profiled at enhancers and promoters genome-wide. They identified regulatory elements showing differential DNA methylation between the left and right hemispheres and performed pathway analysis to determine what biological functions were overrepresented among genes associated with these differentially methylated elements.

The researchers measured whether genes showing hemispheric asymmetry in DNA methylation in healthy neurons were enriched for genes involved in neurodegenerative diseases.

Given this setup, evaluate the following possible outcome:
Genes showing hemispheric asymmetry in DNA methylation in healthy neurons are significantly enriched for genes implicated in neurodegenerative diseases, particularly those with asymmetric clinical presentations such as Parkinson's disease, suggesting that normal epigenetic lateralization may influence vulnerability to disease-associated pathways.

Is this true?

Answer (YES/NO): YES